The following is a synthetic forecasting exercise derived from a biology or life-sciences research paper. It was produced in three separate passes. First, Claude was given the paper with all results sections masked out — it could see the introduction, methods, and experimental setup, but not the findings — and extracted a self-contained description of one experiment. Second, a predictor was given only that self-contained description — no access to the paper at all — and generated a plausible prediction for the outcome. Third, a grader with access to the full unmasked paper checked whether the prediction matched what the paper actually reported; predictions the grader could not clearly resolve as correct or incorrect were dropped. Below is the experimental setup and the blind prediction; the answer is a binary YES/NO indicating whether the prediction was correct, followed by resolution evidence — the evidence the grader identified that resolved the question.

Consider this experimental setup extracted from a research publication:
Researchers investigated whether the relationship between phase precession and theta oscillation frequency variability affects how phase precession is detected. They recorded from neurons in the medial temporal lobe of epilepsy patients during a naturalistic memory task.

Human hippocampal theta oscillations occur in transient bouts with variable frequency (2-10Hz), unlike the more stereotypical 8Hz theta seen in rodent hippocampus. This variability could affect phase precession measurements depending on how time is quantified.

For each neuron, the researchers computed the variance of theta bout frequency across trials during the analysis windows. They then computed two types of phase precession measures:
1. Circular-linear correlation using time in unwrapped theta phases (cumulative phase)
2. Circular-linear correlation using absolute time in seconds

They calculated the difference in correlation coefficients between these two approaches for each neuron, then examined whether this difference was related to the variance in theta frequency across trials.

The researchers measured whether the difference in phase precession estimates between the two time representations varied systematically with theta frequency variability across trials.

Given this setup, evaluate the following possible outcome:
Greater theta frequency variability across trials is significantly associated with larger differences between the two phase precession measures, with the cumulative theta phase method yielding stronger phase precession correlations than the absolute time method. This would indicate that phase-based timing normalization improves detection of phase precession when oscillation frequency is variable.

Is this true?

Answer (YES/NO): YES